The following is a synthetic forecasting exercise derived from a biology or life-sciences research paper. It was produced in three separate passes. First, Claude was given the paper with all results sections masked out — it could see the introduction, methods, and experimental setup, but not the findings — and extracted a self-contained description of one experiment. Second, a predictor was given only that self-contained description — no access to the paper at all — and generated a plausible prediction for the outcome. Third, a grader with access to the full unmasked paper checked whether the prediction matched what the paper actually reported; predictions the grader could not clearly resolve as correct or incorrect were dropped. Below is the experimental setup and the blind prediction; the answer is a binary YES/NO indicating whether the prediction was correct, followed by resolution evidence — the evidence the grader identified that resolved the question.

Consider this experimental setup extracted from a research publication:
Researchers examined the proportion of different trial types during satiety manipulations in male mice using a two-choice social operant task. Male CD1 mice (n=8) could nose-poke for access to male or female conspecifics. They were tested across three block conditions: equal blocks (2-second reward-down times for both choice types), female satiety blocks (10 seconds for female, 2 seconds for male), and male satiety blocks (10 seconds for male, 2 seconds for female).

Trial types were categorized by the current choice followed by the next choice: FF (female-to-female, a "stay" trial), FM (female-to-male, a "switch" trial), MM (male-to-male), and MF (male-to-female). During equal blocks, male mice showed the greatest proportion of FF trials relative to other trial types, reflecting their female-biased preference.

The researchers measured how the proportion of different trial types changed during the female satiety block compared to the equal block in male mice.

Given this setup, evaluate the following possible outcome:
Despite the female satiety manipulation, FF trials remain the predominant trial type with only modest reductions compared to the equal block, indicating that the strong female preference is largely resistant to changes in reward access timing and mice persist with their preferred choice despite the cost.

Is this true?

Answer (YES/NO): NO